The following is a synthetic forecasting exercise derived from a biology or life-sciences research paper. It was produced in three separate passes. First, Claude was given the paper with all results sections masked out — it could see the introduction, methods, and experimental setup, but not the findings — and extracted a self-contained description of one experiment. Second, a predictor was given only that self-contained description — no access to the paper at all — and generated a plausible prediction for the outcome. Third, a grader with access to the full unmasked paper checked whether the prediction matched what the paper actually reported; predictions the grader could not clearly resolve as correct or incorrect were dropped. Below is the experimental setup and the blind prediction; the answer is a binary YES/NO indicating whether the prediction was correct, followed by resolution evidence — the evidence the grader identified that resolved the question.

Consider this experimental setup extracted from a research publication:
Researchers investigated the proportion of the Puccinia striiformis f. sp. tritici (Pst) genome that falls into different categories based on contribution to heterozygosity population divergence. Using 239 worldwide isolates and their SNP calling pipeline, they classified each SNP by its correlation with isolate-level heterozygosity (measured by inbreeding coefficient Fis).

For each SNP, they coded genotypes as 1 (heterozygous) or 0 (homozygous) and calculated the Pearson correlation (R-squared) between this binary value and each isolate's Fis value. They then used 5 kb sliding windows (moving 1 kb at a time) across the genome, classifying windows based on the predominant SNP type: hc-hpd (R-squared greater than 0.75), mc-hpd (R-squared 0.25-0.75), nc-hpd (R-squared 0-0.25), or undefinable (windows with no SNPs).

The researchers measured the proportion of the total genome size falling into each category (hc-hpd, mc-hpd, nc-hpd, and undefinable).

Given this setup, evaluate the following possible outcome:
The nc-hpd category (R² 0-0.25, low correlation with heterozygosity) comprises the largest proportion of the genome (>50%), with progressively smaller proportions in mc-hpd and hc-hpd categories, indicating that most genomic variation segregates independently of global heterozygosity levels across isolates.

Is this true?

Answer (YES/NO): YES